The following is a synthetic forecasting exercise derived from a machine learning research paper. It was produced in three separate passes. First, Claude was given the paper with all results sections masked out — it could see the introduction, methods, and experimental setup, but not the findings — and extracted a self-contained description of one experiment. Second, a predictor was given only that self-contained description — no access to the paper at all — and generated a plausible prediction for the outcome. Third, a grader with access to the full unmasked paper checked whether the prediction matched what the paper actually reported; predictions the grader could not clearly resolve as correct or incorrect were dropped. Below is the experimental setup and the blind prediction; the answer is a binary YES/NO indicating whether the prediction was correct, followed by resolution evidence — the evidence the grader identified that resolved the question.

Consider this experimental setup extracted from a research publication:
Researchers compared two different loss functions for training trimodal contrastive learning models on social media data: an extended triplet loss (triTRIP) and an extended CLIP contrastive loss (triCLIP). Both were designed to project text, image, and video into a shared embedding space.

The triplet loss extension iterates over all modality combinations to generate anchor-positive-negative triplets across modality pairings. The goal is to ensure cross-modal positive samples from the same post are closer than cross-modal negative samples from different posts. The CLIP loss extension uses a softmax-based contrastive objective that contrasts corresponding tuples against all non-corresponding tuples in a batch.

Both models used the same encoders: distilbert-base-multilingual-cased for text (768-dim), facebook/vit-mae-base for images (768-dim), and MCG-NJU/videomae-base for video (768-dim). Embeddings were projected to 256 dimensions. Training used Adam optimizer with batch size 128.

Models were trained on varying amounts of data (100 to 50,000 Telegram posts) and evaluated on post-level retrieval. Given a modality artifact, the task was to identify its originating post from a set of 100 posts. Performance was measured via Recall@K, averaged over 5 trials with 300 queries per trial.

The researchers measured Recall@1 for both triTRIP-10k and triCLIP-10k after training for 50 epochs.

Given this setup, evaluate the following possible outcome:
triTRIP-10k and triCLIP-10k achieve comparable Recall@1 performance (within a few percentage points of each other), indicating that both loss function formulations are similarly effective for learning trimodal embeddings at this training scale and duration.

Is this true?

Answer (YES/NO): NO